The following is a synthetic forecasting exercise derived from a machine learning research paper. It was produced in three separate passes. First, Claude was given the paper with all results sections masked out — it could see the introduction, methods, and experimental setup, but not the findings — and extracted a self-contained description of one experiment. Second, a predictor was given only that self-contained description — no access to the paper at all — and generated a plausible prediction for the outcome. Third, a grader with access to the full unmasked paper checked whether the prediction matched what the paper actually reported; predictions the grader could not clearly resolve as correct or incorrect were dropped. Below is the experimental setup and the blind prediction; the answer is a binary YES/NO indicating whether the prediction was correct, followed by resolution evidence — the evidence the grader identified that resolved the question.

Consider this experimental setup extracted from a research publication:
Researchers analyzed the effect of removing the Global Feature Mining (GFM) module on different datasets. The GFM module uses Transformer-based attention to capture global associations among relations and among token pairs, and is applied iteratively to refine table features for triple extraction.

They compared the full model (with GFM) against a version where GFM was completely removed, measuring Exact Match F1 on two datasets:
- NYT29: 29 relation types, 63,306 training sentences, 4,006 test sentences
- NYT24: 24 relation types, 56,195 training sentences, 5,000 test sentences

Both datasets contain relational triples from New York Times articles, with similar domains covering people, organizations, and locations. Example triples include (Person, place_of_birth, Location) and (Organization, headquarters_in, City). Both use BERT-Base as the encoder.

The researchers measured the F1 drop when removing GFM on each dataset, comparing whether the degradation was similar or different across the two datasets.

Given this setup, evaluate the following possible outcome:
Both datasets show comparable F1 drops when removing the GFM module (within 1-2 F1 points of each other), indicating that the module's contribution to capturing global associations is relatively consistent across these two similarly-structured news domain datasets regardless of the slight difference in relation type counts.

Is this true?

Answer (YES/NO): NO